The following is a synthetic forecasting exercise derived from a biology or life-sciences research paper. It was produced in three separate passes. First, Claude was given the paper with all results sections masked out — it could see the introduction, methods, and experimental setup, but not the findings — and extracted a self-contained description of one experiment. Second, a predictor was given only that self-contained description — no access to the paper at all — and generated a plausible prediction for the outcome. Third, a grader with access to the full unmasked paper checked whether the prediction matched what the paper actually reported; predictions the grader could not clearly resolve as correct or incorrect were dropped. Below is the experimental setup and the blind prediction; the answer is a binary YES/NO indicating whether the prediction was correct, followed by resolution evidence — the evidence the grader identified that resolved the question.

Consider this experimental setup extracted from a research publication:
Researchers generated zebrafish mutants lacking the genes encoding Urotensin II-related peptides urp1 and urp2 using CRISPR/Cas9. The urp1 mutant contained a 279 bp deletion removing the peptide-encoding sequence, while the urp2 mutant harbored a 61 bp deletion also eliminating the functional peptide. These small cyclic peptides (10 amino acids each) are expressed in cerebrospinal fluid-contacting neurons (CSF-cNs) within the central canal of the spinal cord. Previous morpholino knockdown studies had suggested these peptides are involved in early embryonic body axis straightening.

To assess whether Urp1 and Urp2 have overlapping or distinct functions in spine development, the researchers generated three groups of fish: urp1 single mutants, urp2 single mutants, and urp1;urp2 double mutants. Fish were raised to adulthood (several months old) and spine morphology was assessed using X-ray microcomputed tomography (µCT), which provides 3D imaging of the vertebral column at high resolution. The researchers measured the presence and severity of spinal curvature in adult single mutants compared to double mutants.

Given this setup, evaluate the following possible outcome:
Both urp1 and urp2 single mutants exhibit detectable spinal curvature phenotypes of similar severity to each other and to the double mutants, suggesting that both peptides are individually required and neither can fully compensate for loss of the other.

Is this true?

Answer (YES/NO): NO